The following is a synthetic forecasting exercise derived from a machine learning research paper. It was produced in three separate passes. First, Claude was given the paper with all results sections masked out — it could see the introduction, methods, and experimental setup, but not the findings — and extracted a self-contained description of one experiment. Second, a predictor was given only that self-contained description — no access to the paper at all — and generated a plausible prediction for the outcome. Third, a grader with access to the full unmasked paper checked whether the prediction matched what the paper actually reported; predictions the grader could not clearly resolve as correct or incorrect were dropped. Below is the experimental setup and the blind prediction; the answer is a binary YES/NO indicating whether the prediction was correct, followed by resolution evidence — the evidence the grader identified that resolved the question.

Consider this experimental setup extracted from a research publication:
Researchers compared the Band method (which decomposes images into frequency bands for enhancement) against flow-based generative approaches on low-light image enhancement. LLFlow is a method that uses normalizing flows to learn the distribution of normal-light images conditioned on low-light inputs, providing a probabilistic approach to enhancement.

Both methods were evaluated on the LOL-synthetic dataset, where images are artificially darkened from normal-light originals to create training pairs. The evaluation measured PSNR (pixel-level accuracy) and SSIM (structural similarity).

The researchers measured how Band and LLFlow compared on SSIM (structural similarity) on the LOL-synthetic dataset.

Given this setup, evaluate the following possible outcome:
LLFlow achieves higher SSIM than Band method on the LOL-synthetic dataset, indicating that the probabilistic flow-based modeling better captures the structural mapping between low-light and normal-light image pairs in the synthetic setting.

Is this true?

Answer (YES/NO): NO